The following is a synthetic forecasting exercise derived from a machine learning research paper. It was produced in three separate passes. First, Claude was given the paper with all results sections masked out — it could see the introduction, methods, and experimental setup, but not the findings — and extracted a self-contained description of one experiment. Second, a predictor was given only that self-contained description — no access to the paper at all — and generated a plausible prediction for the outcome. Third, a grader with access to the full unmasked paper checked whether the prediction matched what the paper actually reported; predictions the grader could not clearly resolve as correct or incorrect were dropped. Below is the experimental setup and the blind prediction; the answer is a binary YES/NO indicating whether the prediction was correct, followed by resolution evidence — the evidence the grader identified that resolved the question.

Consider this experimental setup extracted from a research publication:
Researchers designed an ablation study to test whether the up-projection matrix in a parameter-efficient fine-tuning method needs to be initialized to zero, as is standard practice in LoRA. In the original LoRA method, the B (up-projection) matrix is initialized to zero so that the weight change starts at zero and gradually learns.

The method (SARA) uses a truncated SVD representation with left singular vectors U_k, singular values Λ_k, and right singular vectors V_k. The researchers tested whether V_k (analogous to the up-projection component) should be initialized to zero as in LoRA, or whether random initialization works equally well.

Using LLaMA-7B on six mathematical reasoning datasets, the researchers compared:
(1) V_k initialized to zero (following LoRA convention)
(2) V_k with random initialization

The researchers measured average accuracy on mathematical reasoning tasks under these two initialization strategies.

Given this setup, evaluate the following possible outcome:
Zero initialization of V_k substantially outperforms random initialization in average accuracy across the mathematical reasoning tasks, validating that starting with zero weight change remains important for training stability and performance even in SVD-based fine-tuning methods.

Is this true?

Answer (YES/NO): NO